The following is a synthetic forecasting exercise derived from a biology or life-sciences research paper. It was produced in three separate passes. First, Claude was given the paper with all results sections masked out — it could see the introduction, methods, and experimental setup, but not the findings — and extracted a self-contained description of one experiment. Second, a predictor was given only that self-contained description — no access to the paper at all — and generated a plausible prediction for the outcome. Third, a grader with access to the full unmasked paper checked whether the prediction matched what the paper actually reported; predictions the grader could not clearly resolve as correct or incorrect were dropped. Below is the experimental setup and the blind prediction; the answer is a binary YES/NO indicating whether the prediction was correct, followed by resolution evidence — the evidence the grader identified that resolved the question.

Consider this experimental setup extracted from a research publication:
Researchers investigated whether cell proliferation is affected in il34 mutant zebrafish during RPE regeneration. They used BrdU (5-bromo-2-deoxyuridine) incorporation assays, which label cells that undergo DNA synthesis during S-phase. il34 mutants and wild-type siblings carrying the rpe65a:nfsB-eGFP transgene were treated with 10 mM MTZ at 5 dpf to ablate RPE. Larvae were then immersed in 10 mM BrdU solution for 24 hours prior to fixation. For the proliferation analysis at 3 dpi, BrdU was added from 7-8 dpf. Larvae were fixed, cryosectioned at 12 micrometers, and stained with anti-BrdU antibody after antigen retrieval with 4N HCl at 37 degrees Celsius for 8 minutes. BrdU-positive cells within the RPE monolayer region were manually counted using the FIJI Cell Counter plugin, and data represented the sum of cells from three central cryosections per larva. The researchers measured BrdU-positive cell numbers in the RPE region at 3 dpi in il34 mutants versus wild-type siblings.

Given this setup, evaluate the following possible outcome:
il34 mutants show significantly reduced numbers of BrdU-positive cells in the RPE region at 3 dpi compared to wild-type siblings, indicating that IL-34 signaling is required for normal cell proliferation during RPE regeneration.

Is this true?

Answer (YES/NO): NO